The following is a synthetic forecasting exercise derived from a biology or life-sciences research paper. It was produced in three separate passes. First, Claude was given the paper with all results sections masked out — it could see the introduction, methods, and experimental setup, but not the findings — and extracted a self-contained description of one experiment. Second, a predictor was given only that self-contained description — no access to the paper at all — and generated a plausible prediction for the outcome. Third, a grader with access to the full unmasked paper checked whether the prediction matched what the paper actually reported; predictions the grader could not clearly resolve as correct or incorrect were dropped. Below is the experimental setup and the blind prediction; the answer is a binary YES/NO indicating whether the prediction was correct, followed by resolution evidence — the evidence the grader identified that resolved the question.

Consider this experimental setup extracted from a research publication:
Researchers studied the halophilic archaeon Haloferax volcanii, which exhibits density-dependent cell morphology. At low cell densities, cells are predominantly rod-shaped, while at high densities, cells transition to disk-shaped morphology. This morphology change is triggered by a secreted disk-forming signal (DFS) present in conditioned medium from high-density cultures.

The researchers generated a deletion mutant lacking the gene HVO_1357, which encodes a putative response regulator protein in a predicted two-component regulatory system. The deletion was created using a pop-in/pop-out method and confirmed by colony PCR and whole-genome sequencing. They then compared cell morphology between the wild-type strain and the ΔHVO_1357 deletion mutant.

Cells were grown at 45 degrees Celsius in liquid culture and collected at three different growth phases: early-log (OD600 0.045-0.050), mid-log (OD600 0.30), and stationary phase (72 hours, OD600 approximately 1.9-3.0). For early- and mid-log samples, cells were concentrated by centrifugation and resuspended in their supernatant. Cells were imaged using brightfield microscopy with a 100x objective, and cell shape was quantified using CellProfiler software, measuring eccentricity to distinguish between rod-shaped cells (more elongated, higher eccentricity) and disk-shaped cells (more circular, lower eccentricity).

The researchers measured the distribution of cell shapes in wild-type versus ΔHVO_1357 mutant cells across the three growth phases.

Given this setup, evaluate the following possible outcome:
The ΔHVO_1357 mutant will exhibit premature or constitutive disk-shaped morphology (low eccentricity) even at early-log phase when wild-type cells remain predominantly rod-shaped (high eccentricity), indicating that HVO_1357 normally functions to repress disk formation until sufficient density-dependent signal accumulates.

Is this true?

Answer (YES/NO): NO